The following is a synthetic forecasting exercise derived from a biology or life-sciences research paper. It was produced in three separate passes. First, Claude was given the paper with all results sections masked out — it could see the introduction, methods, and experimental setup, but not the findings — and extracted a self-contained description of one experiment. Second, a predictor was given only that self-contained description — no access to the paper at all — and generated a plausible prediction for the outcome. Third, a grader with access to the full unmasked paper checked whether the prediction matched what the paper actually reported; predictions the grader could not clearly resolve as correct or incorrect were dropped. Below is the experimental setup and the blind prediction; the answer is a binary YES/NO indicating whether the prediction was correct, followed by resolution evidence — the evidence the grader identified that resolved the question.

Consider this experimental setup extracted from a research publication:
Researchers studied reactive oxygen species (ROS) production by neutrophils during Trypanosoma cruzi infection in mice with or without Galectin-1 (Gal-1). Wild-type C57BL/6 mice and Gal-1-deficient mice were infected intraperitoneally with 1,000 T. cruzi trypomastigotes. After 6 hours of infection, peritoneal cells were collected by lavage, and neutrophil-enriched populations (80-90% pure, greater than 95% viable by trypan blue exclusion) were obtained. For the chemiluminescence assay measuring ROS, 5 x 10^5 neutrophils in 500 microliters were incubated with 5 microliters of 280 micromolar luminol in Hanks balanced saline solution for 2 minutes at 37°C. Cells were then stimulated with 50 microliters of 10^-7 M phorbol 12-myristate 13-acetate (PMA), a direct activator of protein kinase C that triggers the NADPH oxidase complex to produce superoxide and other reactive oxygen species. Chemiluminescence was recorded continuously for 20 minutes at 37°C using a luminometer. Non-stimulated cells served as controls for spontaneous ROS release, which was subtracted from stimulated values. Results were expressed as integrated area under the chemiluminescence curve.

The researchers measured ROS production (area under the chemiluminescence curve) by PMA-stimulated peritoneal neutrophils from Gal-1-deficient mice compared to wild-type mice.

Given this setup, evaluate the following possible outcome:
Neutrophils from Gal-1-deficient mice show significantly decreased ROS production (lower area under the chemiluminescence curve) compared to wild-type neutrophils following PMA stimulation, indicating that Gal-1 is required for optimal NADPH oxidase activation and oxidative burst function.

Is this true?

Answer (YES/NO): NO